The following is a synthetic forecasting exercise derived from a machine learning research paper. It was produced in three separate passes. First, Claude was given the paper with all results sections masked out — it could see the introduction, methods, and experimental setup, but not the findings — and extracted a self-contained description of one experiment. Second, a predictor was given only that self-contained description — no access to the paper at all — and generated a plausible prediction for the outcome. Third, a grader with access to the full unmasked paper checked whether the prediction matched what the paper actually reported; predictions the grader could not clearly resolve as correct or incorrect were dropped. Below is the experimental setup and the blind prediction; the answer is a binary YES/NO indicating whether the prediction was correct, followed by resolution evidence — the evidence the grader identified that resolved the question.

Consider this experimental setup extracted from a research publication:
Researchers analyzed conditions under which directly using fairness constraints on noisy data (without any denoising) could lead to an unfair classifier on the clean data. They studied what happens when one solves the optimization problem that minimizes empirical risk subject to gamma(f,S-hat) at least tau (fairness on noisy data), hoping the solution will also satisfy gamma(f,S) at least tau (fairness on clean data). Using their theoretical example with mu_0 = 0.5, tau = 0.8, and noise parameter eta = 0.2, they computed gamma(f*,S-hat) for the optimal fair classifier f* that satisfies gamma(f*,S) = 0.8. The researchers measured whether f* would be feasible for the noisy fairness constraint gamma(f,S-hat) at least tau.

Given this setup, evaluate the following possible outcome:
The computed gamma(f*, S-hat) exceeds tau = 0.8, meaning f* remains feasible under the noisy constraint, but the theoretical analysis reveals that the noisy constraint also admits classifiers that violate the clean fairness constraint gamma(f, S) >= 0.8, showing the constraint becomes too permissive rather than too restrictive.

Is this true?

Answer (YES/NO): NO